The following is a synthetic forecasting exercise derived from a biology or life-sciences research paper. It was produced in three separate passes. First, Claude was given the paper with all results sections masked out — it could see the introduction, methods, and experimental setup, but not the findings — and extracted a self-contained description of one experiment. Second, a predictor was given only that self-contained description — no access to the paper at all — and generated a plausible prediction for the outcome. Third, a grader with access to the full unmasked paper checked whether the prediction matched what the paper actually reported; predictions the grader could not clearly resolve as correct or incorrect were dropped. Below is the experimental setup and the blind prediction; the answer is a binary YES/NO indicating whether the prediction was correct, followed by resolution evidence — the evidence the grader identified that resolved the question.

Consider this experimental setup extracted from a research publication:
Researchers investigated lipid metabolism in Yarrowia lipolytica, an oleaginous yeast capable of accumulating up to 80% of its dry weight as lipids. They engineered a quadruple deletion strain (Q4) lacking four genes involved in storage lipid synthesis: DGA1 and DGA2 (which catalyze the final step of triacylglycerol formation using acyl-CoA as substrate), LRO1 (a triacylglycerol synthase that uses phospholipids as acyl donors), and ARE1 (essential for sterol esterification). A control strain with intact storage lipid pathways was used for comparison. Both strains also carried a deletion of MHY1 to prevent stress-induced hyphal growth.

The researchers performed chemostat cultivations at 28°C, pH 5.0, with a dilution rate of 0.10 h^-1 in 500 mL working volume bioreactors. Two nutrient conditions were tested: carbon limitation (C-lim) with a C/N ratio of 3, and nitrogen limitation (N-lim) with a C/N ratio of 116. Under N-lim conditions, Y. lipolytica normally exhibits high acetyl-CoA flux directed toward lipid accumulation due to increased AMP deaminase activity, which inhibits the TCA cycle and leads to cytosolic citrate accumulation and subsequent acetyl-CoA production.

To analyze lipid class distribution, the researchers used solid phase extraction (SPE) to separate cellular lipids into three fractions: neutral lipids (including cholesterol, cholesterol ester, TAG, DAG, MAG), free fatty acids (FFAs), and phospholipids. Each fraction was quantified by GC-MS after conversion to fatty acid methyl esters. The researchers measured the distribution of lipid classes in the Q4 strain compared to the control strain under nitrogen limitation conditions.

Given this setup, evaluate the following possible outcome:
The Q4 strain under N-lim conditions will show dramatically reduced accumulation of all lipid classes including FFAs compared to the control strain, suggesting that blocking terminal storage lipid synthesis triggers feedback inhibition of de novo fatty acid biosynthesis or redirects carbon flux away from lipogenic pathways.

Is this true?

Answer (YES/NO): NO